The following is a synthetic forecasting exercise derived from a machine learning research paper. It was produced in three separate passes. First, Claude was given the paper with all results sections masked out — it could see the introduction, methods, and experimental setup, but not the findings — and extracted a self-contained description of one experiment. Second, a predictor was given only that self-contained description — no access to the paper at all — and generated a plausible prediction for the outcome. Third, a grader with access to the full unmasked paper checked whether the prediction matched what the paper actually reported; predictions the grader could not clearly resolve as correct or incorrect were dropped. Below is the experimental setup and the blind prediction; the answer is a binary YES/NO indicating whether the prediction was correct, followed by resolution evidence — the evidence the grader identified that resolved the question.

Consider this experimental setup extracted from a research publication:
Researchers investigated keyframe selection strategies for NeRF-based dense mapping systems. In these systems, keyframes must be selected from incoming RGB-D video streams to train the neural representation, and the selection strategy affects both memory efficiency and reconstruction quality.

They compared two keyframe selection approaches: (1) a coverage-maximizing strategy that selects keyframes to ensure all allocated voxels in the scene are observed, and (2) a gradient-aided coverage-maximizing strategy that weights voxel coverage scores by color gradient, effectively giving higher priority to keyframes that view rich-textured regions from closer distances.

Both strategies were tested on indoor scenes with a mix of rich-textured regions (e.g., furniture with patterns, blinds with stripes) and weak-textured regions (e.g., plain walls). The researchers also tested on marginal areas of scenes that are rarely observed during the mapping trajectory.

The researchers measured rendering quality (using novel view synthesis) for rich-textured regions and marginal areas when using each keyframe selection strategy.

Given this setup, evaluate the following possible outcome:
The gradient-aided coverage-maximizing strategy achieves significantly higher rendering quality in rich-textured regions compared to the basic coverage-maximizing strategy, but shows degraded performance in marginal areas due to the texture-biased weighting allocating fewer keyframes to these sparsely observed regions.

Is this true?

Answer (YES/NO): NO